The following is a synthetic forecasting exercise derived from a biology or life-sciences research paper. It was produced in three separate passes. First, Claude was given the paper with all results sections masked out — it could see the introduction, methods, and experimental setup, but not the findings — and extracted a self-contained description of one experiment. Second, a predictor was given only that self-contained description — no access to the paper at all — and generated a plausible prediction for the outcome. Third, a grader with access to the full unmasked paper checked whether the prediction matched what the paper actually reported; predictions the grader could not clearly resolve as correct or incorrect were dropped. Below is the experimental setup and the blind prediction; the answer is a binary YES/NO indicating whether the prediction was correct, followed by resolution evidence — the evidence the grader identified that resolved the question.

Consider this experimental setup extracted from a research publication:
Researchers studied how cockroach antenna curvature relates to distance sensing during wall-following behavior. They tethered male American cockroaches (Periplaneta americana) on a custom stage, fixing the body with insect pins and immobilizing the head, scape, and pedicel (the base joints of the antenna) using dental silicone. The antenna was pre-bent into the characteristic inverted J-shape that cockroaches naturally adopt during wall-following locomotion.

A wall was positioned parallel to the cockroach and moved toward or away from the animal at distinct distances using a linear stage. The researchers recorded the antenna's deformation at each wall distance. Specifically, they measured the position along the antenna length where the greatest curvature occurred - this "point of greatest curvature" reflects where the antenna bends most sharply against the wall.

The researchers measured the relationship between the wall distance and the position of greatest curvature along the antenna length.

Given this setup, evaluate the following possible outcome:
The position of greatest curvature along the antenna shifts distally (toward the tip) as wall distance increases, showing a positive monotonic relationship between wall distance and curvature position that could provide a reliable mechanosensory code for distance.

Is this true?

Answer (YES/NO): YES